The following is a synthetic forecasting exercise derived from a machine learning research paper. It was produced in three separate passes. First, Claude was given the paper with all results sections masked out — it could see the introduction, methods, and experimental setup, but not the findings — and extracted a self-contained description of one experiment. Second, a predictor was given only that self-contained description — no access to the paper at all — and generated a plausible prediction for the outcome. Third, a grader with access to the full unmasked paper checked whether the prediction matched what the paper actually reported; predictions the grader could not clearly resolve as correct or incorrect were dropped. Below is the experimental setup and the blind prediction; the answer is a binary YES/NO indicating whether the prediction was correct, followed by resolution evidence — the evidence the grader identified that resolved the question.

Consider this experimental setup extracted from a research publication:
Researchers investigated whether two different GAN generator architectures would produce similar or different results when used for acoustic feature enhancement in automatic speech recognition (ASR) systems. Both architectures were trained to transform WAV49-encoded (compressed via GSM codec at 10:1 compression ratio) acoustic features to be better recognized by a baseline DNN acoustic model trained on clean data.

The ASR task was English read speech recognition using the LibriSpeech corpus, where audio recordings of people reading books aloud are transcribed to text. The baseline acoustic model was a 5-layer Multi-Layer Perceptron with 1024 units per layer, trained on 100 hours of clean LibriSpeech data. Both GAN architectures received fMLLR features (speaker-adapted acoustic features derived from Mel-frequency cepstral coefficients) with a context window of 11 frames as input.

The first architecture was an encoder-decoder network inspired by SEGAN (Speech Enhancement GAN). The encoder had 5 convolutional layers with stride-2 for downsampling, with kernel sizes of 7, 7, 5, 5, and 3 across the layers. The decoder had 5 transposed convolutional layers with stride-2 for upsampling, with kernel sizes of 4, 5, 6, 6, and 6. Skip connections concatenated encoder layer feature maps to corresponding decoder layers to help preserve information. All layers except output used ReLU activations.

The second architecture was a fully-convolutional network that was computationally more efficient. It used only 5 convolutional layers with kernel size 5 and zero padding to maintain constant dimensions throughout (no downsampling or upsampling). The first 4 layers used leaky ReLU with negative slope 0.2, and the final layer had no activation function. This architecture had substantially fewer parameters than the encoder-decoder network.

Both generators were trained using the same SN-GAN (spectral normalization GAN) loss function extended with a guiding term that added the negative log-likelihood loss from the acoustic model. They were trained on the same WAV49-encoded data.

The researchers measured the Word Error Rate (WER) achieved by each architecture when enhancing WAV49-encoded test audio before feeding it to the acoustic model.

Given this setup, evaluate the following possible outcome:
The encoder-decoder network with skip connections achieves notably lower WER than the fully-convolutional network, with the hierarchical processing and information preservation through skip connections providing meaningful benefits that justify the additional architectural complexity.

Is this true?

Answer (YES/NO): NO